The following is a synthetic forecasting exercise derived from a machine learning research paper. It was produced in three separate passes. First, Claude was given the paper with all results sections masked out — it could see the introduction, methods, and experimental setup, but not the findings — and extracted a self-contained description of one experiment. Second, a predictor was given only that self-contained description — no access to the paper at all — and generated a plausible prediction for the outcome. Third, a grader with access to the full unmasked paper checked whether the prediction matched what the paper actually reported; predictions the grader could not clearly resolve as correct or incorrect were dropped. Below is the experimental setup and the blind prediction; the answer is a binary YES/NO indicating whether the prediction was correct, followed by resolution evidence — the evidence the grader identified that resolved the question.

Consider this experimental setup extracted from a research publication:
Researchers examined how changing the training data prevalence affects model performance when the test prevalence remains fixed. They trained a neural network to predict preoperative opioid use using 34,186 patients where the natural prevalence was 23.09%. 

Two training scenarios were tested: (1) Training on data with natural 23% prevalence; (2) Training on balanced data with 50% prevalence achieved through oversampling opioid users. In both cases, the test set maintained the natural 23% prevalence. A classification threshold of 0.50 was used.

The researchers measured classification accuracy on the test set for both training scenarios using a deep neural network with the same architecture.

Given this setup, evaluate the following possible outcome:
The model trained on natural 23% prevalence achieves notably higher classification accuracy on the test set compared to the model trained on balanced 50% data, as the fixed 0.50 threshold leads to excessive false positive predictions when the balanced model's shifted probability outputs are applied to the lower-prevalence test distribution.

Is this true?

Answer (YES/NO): YES